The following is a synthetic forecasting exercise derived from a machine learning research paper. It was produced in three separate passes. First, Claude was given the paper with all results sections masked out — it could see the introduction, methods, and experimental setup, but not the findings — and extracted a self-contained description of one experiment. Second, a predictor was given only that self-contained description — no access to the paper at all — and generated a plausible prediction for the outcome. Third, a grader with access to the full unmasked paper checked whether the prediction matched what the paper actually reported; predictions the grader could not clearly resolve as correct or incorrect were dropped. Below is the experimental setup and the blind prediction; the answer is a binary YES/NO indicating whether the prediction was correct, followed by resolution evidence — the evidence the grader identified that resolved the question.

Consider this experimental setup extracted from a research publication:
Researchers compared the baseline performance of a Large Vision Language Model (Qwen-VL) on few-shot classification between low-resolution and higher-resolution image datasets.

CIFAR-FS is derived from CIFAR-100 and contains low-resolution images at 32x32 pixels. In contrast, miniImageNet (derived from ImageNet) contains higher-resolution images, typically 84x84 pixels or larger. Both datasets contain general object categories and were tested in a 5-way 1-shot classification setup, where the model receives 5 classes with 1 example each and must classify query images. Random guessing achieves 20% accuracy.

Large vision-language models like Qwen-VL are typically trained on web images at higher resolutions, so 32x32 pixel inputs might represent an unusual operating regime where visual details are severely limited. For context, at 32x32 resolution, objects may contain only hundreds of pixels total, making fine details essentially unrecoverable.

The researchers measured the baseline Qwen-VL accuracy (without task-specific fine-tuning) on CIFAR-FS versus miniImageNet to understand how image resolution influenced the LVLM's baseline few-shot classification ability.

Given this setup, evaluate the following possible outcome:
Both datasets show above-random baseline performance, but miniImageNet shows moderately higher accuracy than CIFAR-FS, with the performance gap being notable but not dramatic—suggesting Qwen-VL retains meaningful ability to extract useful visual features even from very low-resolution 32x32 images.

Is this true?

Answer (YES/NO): NO